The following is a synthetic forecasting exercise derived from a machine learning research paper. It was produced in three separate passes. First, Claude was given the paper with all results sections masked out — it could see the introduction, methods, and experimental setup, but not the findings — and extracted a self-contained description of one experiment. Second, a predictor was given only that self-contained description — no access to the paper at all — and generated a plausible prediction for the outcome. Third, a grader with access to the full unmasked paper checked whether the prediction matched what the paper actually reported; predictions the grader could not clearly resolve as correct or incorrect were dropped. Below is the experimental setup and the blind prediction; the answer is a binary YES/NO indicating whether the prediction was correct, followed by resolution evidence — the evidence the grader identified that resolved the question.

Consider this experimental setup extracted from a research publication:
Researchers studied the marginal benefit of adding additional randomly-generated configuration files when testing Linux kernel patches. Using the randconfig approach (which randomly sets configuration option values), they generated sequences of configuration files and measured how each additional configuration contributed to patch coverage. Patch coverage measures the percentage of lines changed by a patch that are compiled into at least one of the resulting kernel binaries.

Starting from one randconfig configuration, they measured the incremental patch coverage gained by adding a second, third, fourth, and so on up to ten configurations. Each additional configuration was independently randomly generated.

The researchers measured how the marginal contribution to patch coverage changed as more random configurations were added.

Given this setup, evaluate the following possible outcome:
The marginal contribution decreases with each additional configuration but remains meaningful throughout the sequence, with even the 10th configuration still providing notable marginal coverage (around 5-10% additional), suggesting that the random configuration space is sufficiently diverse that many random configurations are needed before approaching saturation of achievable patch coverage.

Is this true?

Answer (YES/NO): NO